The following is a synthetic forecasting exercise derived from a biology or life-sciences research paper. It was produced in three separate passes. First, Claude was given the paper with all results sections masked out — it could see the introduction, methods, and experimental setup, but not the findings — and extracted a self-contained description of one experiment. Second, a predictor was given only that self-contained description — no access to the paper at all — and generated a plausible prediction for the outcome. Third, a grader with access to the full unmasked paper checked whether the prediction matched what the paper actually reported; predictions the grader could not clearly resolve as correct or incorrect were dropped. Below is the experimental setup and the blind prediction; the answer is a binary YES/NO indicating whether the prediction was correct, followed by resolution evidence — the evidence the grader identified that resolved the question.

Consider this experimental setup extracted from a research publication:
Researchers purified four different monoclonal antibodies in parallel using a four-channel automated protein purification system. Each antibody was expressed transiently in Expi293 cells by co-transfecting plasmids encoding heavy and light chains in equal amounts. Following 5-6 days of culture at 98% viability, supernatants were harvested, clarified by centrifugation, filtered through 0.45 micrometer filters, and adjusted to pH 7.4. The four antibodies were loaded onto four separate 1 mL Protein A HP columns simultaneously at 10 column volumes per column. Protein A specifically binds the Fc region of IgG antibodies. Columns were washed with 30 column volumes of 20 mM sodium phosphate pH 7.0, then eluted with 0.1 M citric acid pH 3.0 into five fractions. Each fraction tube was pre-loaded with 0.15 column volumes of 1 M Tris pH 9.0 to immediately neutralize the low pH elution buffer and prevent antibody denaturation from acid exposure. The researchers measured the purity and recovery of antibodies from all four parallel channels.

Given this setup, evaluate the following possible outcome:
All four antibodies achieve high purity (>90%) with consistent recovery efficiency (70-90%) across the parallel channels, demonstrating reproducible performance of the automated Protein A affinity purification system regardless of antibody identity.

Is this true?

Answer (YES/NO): NO